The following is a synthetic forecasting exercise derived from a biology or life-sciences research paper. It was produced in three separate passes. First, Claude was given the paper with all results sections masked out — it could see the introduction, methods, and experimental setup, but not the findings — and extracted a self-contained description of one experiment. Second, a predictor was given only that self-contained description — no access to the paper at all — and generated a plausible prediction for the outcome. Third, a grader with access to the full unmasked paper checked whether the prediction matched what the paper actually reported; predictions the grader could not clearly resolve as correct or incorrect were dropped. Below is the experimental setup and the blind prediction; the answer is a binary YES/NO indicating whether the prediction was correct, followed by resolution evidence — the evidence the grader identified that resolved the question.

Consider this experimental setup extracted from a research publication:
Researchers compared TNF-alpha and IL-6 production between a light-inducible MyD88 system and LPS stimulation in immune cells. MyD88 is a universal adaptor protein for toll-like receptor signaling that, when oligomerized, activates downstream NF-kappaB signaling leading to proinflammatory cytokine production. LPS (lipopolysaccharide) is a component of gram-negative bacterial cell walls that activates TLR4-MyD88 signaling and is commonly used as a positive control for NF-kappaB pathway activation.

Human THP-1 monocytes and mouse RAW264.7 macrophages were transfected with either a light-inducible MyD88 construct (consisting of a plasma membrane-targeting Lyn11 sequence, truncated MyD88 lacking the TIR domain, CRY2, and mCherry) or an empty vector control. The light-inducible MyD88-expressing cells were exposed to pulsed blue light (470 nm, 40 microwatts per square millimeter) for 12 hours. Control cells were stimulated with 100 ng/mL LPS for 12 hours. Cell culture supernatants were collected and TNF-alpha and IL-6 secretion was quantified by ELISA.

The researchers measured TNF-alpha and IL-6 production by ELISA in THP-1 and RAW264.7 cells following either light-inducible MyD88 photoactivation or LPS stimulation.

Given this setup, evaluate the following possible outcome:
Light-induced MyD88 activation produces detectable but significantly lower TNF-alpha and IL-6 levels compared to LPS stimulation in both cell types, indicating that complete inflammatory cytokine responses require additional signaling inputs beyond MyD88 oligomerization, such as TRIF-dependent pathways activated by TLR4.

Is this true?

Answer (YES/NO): NO